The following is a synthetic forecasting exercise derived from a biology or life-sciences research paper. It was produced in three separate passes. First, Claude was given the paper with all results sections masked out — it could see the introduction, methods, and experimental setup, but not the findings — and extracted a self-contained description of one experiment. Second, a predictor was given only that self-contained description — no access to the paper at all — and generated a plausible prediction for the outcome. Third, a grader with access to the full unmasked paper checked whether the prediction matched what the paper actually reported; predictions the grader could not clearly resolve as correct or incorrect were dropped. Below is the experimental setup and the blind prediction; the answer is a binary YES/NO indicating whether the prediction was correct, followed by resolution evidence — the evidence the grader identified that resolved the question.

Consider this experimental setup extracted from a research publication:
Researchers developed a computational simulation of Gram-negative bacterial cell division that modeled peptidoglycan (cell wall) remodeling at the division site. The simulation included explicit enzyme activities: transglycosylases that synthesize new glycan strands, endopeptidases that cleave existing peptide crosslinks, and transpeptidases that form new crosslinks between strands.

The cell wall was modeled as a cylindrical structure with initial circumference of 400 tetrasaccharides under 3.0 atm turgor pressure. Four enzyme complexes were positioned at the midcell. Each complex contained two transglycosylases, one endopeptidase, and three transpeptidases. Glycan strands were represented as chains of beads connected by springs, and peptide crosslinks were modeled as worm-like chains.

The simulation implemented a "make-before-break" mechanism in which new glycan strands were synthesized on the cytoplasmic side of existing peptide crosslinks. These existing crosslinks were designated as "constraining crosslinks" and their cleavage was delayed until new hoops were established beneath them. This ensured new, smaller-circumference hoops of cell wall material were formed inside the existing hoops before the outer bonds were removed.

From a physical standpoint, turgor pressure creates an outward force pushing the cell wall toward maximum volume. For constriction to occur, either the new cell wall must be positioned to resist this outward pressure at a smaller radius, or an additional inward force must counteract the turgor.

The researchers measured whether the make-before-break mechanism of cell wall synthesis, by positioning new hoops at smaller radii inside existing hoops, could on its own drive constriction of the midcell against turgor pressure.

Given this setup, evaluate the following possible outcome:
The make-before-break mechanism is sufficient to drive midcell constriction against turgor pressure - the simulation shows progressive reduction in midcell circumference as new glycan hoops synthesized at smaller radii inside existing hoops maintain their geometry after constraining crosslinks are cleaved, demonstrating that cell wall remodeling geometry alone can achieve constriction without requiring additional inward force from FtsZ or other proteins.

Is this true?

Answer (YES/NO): NO